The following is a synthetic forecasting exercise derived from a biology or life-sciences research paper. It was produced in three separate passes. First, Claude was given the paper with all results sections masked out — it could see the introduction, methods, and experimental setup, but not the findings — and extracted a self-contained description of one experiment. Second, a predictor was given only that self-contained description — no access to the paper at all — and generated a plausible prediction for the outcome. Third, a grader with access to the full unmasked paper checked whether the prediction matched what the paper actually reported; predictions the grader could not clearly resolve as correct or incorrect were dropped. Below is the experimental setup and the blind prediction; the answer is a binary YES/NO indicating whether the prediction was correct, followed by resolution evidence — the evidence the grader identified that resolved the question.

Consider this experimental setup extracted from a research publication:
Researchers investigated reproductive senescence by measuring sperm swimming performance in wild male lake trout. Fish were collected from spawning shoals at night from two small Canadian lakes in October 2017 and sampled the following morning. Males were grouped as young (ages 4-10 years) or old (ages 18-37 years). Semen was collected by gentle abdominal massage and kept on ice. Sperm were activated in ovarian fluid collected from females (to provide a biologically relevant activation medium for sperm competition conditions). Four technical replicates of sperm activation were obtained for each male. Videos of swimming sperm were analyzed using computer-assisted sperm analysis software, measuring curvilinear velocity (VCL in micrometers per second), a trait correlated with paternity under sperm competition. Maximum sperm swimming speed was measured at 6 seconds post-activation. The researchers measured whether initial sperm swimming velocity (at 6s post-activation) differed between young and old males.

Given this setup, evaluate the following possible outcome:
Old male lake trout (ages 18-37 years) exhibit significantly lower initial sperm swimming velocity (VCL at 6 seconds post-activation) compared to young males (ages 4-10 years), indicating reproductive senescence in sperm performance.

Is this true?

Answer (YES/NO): NO